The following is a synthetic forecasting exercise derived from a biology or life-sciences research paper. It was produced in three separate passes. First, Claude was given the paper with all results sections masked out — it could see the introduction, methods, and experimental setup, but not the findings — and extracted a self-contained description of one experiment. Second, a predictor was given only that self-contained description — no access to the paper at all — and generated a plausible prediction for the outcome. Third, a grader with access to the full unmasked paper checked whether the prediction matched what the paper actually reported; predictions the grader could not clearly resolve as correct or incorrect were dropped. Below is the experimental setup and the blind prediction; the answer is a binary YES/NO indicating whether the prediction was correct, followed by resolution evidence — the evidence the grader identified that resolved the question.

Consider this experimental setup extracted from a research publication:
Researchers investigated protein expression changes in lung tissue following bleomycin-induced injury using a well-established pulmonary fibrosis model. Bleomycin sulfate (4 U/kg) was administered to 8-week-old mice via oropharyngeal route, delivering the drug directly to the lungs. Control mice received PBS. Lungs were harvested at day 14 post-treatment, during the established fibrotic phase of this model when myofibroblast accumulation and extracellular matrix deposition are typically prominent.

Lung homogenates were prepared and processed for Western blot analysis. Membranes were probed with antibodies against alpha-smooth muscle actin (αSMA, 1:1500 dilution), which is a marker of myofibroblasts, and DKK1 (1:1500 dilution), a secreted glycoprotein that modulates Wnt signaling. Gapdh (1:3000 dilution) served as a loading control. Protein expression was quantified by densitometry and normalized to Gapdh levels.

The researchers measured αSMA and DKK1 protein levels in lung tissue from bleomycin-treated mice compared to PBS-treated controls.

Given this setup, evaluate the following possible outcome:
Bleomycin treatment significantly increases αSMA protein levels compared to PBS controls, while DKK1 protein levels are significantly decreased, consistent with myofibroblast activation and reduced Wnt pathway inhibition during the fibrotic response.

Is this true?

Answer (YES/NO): NO